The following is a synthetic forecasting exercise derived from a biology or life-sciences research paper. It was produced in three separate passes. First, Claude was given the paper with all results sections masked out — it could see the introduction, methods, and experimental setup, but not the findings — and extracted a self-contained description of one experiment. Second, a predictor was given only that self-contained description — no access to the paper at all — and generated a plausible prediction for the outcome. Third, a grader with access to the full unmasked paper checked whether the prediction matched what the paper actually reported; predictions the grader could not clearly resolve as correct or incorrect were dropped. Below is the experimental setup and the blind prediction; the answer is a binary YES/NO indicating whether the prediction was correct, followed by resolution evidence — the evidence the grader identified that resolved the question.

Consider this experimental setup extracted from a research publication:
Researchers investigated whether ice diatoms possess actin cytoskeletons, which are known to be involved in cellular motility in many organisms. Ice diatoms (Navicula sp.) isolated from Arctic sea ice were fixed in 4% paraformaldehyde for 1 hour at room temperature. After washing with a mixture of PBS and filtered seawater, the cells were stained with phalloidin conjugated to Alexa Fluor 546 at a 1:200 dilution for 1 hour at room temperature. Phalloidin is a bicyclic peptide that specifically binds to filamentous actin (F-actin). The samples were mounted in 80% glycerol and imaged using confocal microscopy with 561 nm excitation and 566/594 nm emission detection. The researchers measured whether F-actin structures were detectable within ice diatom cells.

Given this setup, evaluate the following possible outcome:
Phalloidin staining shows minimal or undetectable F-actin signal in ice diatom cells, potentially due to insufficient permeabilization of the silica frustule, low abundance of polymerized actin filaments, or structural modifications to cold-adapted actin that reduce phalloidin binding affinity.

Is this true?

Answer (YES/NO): NO